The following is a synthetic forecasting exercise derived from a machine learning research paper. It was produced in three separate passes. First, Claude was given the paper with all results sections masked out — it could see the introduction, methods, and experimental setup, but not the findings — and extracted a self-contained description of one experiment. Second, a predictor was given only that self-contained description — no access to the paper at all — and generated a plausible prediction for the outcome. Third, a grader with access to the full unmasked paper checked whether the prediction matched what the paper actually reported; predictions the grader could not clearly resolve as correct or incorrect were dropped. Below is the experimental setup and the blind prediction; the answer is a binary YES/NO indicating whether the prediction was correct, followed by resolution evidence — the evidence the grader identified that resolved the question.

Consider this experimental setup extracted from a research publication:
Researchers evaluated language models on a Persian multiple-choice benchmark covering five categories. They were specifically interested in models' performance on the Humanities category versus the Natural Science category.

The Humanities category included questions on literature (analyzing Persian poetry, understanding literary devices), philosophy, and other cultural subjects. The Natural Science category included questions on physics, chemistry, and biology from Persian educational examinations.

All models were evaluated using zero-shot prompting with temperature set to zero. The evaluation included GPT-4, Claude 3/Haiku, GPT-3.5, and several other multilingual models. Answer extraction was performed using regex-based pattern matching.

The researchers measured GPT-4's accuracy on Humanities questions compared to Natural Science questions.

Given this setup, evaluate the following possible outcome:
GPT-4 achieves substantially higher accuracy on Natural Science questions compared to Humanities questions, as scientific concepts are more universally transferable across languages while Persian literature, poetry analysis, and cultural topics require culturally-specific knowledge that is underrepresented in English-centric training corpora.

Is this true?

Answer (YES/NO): NO